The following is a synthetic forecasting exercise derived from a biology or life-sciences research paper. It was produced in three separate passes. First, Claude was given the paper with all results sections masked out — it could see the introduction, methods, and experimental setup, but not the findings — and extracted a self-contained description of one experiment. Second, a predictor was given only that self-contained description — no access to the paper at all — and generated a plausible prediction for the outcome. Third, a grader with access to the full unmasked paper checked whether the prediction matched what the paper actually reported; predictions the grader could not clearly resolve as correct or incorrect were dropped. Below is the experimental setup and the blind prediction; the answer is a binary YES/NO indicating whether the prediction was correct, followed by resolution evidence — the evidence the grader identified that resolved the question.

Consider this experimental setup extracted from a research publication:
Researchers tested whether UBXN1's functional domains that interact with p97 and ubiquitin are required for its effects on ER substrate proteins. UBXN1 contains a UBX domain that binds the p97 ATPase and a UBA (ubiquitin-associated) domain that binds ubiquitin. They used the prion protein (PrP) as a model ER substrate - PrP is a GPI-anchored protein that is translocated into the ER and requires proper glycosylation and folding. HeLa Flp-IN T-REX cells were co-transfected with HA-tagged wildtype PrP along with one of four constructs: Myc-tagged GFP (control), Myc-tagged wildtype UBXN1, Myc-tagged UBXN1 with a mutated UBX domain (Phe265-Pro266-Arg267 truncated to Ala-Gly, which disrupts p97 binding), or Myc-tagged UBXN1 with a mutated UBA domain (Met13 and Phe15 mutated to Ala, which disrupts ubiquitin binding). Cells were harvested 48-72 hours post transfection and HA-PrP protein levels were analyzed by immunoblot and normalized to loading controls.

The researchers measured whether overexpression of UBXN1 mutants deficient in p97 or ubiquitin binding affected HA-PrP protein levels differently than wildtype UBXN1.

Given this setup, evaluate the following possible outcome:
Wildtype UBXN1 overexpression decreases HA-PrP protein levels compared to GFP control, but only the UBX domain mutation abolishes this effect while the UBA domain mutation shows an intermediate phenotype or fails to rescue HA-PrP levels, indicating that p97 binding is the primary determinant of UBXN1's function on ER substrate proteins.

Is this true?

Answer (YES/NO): NO